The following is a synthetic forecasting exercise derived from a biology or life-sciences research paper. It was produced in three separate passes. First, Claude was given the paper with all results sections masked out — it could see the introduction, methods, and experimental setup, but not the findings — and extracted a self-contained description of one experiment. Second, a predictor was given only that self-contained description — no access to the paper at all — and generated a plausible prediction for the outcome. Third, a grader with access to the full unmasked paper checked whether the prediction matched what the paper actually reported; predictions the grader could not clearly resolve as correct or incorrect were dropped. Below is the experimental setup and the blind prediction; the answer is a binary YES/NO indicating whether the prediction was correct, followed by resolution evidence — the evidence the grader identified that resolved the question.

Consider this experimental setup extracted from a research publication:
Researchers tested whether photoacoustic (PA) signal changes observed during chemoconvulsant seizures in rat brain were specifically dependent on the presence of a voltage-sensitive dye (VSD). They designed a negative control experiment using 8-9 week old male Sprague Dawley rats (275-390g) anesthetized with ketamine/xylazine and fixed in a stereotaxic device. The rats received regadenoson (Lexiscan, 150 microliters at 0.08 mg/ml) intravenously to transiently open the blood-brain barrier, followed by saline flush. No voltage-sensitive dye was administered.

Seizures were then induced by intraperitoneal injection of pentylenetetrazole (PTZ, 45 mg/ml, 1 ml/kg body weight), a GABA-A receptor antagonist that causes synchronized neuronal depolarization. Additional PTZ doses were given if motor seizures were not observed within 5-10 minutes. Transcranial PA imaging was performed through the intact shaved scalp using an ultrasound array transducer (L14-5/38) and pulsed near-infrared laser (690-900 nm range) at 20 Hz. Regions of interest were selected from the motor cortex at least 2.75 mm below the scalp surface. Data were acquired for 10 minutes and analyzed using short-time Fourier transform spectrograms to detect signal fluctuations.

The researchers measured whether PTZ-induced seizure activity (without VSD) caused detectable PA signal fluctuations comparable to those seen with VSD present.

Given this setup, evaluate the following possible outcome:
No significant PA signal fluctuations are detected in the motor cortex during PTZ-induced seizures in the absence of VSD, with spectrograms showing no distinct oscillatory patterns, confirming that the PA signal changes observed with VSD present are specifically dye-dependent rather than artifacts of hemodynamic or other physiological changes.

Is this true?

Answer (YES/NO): YES